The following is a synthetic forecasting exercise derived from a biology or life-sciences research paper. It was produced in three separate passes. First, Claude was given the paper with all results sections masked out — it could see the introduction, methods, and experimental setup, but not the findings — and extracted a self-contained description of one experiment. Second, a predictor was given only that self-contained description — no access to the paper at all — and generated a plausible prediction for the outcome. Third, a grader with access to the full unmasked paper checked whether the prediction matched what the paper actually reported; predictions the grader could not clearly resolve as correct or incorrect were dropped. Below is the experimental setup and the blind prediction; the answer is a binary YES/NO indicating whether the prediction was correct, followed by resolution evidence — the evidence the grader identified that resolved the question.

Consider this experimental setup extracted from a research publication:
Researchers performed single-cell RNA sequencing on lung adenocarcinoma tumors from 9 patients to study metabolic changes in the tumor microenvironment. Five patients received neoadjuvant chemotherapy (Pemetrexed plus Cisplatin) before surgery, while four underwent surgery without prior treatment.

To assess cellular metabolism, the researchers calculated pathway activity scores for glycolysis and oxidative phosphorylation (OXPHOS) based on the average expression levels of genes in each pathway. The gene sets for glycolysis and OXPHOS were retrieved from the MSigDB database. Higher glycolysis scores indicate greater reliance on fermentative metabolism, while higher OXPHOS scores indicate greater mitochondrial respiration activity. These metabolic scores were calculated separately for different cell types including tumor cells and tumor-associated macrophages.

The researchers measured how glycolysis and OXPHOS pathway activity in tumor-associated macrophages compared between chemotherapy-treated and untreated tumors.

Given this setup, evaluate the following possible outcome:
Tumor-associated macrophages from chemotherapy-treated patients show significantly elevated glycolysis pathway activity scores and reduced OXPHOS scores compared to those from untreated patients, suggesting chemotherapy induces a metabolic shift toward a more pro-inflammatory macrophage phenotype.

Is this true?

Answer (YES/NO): NO